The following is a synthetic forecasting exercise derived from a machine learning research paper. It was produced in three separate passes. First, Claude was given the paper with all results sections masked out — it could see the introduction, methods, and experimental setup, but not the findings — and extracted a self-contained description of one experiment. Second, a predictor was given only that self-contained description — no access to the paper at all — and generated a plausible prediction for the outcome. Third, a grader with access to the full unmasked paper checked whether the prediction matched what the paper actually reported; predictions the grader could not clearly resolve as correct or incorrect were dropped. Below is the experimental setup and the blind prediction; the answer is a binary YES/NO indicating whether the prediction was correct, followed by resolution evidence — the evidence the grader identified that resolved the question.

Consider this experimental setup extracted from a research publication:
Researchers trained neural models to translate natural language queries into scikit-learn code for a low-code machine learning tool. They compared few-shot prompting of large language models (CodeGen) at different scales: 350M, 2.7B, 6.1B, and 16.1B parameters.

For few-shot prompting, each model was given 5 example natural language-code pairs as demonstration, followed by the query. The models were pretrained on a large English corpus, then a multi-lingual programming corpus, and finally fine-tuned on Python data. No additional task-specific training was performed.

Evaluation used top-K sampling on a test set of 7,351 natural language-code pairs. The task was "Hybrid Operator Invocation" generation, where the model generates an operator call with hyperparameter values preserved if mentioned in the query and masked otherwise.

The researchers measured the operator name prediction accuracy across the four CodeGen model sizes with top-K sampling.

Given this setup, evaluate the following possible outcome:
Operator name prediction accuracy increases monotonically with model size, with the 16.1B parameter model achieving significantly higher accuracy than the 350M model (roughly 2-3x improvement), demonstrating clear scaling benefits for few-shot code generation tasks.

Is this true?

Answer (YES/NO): NO